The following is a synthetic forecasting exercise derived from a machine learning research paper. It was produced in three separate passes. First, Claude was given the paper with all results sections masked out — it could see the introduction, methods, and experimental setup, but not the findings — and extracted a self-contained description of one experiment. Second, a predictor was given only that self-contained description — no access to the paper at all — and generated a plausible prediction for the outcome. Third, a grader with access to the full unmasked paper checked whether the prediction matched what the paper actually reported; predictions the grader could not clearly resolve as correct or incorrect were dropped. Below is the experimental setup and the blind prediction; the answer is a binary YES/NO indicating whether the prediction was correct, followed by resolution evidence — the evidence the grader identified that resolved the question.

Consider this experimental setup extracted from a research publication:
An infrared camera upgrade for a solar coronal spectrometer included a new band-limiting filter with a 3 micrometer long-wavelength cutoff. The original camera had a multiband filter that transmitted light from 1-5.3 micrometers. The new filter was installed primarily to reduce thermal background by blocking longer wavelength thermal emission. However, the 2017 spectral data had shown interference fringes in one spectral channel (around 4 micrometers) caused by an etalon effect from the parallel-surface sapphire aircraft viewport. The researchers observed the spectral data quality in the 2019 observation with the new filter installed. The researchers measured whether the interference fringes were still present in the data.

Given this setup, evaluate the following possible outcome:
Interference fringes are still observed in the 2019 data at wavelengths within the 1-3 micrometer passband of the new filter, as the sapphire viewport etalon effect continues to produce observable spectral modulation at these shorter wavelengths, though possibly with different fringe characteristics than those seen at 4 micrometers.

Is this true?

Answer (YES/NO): NO